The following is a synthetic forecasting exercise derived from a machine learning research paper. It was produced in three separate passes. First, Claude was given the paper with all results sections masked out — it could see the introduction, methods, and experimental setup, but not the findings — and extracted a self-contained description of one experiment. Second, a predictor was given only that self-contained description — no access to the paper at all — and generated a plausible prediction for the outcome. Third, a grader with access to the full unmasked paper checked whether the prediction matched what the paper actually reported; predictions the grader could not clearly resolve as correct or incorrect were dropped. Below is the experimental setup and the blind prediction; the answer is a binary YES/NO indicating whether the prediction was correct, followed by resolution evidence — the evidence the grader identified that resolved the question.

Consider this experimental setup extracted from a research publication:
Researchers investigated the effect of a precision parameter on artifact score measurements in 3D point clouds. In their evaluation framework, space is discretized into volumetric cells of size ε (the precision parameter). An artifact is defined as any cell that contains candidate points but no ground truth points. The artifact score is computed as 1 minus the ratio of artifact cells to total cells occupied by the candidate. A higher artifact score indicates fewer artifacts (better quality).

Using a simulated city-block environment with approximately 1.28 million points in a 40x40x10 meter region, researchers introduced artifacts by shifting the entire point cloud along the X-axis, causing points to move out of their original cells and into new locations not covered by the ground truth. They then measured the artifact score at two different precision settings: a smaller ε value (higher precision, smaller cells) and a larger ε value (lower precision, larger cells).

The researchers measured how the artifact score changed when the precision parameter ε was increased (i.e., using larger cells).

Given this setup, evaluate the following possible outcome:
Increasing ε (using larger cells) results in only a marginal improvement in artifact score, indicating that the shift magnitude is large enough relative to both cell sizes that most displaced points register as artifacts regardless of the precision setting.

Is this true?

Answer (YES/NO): NO